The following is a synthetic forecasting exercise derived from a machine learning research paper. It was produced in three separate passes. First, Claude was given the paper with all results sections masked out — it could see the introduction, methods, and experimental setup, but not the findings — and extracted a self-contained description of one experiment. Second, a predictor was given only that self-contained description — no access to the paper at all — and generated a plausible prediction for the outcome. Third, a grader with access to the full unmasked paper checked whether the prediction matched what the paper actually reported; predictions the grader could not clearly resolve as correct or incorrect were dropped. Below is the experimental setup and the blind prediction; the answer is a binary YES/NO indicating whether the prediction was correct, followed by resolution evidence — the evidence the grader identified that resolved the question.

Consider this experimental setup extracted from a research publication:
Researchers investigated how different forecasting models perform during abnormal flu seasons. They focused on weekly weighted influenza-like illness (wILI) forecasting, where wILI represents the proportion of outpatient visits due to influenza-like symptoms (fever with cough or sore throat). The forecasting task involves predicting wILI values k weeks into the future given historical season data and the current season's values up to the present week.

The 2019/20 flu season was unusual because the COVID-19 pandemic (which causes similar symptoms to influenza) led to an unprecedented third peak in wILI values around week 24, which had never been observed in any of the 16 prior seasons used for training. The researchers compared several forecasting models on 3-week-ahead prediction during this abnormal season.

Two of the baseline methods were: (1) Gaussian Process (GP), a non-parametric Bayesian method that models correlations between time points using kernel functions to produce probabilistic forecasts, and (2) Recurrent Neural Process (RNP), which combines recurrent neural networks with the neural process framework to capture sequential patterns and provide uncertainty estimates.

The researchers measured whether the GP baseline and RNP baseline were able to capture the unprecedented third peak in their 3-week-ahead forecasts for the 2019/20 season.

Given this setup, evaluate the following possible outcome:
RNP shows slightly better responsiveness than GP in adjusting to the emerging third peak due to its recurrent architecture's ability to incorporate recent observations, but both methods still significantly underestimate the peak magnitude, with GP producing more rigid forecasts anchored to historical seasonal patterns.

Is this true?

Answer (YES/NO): NO